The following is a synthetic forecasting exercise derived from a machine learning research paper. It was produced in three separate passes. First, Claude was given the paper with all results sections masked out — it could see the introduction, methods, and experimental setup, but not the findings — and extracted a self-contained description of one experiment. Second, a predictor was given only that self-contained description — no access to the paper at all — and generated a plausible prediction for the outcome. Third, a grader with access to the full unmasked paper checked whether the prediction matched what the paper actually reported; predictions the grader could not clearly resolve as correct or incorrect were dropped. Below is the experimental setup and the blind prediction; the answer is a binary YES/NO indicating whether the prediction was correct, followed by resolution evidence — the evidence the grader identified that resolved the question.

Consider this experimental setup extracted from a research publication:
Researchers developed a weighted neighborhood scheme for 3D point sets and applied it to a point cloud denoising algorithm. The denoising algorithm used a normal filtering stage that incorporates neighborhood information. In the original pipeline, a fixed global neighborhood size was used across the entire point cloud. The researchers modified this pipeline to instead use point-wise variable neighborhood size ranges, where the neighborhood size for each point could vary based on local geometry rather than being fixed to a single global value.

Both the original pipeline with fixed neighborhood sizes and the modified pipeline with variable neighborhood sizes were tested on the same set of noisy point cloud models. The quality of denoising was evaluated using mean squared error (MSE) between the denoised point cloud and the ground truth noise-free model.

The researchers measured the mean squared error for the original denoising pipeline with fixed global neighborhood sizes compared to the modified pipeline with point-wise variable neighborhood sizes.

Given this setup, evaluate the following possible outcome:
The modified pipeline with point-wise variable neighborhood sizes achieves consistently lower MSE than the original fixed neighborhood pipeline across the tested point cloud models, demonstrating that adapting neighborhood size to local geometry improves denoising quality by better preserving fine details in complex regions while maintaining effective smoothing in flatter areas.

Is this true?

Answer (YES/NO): NO